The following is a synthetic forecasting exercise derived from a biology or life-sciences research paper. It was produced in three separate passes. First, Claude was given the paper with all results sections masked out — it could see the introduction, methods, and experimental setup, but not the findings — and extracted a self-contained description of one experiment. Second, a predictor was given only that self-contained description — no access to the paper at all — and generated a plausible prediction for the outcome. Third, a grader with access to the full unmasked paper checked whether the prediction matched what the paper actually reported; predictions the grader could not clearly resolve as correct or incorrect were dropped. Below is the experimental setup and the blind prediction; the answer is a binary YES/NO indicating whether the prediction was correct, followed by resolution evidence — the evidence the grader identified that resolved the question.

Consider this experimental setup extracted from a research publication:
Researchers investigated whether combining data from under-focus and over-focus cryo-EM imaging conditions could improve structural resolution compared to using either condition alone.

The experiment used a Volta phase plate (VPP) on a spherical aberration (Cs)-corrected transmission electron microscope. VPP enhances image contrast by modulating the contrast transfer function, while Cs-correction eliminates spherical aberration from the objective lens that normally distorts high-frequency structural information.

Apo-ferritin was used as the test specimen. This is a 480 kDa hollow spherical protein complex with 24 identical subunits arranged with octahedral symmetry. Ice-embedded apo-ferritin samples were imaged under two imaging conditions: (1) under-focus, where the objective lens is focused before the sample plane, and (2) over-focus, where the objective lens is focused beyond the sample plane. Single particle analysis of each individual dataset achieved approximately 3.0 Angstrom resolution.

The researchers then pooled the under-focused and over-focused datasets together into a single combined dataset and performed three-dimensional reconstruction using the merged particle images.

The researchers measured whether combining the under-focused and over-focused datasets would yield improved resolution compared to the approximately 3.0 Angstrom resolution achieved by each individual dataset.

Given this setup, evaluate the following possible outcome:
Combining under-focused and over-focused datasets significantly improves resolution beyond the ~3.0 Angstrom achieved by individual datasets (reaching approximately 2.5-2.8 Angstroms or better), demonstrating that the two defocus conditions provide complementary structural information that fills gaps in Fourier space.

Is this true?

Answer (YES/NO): NO